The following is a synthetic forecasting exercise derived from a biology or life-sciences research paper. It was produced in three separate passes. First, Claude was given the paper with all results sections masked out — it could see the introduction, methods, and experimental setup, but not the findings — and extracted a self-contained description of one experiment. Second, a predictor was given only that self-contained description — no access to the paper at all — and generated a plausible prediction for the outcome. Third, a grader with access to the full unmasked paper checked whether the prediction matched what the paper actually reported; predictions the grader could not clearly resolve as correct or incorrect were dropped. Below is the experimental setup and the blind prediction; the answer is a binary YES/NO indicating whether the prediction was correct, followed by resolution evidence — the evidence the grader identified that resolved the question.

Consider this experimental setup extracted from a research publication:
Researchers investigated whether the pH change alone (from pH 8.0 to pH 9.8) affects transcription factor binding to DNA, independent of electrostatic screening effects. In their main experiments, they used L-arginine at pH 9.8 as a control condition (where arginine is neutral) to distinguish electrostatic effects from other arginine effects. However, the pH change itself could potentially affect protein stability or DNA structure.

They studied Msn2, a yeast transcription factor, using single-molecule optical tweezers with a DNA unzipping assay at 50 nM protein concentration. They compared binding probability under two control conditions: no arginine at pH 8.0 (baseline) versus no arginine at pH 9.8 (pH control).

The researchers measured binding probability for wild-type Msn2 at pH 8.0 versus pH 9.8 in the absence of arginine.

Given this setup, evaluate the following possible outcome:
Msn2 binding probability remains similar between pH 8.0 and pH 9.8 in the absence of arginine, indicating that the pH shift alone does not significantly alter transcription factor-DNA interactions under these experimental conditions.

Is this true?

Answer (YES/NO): YES